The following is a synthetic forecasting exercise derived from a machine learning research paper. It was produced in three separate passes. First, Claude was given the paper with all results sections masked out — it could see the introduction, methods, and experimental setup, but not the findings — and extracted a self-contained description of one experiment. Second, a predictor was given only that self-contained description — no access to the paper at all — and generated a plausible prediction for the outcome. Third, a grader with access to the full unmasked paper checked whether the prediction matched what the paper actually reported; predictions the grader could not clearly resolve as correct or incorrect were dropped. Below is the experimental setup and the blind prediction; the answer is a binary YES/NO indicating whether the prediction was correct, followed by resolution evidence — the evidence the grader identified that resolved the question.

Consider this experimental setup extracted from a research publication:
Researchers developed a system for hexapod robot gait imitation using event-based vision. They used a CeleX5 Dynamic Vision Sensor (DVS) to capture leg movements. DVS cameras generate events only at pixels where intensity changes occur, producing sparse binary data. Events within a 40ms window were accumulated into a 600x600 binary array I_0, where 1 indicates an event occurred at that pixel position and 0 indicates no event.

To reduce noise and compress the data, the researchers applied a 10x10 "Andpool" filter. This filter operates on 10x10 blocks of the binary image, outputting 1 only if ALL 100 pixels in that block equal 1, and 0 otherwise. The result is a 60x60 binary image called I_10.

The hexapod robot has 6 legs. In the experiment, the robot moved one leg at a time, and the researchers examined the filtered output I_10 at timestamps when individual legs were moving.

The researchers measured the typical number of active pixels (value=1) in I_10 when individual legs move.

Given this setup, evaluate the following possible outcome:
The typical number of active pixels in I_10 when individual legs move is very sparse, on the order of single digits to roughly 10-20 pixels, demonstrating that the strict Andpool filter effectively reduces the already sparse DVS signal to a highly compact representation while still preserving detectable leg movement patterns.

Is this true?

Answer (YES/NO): NO